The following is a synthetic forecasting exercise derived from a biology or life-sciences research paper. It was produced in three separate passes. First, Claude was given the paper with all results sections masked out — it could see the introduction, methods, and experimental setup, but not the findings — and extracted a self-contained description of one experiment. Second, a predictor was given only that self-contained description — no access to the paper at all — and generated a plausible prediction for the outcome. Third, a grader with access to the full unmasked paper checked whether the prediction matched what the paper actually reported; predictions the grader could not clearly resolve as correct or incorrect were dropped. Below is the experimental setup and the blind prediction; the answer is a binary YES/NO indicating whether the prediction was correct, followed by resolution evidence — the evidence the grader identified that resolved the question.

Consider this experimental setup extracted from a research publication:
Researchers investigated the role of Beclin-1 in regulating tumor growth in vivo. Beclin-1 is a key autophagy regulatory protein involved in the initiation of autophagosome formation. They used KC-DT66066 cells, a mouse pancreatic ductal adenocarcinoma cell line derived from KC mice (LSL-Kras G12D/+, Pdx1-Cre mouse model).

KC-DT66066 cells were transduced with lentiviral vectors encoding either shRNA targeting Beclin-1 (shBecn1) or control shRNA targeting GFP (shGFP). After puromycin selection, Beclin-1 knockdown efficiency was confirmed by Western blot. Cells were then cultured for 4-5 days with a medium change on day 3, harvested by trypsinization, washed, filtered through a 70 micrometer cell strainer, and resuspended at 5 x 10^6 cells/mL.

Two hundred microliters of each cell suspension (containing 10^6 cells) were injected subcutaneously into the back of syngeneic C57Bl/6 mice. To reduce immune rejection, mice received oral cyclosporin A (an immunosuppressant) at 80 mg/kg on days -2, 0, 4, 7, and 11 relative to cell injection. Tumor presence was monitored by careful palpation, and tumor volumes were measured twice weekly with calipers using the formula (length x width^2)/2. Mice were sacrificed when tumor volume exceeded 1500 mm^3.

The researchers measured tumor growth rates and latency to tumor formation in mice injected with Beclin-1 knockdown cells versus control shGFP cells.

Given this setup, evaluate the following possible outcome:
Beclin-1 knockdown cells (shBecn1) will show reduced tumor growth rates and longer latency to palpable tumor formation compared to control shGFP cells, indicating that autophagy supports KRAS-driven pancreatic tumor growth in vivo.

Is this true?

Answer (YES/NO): NO